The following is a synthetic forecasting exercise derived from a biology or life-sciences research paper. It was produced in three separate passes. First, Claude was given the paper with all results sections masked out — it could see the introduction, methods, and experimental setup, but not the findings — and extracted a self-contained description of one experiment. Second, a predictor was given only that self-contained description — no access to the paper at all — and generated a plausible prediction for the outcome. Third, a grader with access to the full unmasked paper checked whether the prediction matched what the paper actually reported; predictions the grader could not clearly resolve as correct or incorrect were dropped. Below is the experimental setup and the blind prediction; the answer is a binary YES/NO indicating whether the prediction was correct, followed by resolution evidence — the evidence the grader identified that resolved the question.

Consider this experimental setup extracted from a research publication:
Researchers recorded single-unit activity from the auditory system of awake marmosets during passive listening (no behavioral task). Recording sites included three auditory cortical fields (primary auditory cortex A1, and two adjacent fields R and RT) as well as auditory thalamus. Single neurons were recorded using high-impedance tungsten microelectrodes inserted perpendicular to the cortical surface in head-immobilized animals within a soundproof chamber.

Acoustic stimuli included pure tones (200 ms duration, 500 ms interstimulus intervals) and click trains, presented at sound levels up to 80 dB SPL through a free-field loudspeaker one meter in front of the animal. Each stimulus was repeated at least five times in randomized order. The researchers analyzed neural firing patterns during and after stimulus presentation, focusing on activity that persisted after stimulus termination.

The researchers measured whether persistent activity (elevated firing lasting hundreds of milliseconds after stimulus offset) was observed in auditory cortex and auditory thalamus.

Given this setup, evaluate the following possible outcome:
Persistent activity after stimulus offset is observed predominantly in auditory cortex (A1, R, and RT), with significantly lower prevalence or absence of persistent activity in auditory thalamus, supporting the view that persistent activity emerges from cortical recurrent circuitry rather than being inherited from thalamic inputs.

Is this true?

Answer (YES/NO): YES